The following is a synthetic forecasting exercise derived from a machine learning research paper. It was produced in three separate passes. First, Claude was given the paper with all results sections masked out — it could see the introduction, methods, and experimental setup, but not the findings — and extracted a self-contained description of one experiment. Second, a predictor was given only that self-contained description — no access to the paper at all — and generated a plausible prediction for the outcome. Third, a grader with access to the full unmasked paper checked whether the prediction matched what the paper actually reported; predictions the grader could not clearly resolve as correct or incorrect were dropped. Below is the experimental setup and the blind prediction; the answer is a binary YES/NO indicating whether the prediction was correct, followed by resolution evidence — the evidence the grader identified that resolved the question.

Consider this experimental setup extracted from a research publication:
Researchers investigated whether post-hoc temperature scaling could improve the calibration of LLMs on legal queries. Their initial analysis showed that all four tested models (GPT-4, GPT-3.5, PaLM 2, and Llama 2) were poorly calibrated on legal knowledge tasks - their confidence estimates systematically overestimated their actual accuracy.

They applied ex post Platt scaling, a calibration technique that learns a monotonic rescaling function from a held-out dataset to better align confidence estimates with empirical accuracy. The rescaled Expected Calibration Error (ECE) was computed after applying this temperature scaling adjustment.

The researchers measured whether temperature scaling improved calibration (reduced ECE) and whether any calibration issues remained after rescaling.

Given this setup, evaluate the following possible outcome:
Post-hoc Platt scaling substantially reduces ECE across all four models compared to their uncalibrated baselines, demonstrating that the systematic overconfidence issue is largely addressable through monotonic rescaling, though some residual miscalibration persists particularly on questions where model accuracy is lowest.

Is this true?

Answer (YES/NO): NO